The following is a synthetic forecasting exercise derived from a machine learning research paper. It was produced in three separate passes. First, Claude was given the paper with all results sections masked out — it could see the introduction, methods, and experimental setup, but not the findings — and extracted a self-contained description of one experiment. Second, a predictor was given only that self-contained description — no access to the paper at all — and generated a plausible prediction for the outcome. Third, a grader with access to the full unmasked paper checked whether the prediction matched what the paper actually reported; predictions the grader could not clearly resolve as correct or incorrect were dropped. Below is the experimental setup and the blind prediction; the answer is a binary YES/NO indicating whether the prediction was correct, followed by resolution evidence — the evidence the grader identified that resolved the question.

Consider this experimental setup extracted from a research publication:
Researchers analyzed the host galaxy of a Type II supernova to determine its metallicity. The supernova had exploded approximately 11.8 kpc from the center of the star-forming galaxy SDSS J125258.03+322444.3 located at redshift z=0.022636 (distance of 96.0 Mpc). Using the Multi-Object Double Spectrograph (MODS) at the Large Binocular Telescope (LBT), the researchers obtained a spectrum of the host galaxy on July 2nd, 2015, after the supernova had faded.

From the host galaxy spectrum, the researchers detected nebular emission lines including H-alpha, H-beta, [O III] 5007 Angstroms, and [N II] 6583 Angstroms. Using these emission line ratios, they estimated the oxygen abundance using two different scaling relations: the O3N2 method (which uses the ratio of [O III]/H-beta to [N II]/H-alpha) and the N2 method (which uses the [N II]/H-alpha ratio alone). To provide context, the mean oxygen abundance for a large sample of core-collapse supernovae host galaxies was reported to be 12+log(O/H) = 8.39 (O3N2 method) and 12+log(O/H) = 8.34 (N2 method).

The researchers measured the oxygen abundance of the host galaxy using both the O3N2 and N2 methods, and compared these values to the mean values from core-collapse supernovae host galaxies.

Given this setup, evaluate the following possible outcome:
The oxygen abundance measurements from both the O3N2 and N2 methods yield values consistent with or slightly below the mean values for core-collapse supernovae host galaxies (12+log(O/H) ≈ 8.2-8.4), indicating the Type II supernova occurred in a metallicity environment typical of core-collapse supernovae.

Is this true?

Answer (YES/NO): YES